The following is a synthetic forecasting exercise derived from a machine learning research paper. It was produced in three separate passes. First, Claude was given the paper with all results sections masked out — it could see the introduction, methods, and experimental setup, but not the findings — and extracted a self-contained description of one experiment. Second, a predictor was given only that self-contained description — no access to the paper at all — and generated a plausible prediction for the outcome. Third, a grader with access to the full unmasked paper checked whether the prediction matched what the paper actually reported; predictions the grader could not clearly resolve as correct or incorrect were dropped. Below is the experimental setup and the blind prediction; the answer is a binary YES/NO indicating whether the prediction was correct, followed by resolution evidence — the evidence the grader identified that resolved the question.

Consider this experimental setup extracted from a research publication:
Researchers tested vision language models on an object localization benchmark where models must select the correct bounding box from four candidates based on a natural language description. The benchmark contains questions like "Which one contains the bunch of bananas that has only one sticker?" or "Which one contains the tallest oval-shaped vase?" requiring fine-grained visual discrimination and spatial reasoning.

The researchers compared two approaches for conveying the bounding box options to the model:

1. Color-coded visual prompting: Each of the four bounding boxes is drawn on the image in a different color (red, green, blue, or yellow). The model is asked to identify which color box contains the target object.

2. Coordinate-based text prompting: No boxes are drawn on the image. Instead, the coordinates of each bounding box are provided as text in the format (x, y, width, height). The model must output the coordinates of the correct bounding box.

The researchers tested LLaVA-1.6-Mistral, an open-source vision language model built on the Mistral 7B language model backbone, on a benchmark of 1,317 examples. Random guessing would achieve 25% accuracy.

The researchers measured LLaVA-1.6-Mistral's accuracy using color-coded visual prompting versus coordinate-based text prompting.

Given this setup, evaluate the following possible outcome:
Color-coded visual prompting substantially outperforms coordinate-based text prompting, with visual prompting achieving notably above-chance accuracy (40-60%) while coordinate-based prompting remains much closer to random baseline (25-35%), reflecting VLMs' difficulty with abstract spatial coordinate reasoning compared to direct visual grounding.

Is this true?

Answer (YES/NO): NO